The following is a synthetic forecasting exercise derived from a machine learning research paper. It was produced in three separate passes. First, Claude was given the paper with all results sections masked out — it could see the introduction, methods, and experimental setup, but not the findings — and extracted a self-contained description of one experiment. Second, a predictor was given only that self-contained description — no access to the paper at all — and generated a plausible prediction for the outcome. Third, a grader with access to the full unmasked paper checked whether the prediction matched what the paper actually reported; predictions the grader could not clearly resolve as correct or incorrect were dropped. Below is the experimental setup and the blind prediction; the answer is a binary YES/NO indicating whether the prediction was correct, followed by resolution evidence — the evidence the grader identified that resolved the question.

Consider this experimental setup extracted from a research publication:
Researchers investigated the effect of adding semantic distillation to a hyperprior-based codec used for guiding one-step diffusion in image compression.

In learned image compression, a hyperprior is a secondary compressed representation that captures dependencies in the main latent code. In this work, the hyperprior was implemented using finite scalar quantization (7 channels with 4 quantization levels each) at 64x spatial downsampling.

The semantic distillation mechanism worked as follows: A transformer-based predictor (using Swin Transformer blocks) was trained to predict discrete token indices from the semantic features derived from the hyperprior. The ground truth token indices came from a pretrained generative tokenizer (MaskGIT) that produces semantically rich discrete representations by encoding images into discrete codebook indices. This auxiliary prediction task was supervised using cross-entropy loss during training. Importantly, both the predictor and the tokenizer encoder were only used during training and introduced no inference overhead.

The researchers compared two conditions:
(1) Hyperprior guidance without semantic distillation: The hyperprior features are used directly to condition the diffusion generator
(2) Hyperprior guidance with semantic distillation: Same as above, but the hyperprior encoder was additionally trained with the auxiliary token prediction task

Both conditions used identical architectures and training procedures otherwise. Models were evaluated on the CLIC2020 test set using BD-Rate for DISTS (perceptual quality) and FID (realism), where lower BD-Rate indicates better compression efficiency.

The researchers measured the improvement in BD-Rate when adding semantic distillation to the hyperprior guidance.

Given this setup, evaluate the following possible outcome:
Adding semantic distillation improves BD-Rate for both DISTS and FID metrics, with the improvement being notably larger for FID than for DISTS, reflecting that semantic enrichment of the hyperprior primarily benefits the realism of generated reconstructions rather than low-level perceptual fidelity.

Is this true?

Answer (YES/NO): NO